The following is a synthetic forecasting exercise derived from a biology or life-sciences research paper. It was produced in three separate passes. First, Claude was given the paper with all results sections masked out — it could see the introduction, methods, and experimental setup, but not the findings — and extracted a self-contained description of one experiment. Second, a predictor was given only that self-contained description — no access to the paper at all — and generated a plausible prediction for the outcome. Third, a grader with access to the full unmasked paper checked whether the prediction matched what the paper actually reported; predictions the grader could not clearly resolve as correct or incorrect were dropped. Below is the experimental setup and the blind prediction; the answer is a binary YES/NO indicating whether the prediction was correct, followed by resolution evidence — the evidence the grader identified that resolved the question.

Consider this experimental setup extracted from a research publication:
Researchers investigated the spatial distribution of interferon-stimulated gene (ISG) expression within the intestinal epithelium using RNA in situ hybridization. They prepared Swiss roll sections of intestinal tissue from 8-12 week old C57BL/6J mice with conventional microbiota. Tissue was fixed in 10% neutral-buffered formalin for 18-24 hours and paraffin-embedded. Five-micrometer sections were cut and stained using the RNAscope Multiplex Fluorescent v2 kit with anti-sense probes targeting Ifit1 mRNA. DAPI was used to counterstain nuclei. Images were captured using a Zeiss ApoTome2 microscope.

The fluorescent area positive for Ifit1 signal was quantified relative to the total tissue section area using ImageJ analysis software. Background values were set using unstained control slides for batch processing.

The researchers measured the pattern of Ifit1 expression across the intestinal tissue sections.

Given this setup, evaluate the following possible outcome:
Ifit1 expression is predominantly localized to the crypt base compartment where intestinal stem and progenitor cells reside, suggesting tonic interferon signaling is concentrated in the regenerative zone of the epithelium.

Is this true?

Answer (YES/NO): NO